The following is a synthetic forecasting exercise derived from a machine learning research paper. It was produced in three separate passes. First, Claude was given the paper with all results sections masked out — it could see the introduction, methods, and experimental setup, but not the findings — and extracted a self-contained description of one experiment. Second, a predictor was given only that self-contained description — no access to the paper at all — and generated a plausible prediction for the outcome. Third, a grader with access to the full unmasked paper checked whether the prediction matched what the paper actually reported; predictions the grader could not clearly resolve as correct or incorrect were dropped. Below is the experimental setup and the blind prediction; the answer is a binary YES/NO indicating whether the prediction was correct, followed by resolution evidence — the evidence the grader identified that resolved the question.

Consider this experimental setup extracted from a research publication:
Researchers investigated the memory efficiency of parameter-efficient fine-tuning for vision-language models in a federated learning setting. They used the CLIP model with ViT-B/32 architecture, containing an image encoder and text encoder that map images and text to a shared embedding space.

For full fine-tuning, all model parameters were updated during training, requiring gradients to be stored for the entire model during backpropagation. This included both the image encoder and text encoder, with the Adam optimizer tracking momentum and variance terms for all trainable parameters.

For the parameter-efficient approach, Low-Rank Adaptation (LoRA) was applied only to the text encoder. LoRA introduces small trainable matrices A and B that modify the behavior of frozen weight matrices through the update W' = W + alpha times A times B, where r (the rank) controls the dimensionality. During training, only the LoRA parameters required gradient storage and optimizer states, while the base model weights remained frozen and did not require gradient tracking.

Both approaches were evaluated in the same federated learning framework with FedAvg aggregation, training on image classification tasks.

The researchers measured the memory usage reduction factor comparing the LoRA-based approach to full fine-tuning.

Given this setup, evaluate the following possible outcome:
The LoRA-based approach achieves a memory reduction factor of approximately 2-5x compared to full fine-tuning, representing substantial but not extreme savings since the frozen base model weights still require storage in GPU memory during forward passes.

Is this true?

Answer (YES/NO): YES